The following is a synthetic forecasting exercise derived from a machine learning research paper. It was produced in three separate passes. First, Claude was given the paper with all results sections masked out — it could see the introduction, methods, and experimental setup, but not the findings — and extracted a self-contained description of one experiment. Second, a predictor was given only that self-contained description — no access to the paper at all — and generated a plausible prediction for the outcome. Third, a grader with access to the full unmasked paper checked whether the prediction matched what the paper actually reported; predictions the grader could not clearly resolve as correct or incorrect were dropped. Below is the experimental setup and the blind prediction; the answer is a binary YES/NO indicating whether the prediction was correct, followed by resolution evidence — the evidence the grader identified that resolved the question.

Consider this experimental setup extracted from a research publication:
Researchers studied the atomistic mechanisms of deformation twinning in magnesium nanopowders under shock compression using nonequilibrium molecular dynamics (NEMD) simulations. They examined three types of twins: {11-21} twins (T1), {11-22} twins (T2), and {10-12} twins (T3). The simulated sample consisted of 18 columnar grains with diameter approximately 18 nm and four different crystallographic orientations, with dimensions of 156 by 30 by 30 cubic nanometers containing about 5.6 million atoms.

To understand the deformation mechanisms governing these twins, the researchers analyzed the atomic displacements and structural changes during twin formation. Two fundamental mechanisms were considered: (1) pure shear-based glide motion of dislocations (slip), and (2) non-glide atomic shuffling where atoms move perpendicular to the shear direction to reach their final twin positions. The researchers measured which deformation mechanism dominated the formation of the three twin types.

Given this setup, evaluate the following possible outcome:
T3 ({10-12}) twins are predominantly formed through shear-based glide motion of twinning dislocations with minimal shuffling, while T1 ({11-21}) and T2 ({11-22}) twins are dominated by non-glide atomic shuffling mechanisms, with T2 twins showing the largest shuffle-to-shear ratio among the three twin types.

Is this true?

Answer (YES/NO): NO